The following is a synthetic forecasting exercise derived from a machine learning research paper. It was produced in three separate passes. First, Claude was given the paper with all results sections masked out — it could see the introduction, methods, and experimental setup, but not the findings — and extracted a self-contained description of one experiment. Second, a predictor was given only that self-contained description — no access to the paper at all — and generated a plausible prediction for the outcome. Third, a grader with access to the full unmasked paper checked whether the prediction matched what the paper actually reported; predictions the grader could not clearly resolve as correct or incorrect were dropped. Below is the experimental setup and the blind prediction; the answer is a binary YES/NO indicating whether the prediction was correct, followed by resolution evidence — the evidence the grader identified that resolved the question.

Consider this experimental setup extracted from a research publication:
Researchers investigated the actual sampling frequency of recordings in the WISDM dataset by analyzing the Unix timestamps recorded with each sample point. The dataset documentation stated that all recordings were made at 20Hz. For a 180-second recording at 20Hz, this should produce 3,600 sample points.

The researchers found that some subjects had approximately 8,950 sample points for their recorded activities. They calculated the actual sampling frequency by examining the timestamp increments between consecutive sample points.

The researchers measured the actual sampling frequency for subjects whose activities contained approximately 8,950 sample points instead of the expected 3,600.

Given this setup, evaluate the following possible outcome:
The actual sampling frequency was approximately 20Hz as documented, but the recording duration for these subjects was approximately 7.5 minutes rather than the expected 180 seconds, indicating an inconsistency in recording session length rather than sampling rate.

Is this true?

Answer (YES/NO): NO